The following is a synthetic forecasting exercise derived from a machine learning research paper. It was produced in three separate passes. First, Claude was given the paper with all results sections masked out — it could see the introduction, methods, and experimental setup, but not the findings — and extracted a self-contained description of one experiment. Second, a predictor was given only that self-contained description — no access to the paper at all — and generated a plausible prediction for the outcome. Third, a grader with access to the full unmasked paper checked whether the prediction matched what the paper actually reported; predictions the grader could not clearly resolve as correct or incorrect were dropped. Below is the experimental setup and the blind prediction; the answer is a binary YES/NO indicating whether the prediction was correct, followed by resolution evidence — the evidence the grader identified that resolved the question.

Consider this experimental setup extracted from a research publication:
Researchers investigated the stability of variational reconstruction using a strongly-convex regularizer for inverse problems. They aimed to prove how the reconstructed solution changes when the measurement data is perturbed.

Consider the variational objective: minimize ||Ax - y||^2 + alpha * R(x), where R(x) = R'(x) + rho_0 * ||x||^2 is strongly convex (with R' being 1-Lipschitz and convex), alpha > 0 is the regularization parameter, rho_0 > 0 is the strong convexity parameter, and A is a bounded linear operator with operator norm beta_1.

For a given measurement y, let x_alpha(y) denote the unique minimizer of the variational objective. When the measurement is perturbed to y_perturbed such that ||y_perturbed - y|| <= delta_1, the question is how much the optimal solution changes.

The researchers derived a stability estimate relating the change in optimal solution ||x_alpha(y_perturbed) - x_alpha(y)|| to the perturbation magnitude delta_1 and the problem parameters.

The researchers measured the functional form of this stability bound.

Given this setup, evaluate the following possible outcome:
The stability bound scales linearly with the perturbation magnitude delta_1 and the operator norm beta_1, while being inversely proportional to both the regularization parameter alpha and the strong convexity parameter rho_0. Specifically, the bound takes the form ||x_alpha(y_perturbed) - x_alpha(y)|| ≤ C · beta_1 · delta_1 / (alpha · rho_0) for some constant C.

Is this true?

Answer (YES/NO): YES